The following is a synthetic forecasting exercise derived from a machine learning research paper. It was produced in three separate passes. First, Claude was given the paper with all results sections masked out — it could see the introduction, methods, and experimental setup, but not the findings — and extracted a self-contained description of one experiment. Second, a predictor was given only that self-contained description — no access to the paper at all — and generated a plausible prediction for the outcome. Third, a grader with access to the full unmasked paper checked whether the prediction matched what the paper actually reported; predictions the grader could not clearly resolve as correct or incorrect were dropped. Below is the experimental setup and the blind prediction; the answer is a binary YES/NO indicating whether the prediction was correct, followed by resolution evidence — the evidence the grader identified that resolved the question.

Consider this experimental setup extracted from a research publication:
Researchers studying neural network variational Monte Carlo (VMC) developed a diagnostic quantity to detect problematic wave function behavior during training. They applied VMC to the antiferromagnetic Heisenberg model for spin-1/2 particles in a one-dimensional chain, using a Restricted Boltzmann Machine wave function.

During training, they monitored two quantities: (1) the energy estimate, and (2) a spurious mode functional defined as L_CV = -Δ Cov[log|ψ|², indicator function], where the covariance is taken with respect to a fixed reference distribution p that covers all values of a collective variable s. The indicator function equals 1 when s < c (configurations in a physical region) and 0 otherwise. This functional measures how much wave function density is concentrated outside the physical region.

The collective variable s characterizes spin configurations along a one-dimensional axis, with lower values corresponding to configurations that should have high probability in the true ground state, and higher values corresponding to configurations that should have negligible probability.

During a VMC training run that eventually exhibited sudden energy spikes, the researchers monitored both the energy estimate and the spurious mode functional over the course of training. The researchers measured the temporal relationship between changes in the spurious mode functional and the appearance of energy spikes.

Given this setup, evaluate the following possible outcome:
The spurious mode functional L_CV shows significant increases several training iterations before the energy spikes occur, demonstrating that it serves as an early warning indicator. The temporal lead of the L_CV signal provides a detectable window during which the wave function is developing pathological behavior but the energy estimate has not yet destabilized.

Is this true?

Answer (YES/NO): YES